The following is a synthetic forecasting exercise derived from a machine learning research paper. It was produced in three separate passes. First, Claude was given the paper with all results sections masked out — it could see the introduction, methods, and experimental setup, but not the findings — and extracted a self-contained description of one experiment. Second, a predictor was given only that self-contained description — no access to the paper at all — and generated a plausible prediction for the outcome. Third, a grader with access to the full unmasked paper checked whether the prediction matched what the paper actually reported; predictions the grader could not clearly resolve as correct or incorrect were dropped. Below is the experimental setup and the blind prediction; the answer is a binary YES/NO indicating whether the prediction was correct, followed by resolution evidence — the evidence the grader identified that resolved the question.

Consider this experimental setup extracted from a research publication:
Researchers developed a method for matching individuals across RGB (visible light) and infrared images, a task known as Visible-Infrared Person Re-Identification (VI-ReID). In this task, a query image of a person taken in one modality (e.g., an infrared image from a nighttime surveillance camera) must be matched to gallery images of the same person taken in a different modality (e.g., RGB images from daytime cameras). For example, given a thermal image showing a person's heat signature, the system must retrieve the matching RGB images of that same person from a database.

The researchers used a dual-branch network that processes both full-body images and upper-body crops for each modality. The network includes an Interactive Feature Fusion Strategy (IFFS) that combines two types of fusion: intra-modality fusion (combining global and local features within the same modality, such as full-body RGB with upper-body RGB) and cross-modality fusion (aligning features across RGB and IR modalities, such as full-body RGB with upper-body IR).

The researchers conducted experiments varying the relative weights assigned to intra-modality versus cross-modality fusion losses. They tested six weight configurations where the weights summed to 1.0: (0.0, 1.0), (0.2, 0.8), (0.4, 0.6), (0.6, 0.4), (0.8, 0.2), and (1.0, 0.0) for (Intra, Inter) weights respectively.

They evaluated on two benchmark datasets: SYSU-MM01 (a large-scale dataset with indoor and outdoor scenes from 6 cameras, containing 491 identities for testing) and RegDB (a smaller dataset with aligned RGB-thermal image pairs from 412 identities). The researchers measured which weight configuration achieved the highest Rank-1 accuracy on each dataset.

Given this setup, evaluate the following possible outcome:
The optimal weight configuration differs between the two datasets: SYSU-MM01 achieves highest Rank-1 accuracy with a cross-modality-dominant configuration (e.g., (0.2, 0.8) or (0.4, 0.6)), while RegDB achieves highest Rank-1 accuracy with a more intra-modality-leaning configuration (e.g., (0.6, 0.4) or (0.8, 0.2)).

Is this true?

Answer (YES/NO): NO